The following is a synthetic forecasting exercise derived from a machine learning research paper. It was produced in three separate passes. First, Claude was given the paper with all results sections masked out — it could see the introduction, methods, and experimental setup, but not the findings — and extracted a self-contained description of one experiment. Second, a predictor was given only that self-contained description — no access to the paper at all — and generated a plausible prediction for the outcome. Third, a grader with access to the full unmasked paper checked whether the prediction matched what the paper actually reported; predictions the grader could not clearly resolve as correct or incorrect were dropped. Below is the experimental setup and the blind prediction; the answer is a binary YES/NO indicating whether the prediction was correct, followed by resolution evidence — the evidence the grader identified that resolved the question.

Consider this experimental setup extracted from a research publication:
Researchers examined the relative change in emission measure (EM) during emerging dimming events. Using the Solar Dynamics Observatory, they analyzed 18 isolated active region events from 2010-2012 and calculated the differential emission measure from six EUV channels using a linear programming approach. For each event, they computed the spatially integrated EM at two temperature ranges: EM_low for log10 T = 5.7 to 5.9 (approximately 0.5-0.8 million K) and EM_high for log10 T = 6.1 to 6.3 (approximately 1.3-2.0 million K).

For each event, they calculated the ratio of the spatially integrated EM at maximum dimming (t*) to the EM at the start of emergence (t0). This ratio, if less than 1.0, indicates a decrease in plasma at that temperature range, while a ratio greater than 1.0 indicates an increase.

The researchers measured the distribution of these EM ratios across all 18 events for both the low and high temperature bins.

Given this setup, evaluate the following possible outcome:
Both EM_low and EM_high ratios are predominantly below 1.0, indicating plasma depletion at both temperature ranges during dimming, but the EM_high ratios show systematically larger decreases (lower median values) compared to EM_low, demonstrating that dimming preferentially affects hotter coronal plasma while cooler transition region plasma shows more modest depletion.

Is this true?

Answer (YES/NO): NO